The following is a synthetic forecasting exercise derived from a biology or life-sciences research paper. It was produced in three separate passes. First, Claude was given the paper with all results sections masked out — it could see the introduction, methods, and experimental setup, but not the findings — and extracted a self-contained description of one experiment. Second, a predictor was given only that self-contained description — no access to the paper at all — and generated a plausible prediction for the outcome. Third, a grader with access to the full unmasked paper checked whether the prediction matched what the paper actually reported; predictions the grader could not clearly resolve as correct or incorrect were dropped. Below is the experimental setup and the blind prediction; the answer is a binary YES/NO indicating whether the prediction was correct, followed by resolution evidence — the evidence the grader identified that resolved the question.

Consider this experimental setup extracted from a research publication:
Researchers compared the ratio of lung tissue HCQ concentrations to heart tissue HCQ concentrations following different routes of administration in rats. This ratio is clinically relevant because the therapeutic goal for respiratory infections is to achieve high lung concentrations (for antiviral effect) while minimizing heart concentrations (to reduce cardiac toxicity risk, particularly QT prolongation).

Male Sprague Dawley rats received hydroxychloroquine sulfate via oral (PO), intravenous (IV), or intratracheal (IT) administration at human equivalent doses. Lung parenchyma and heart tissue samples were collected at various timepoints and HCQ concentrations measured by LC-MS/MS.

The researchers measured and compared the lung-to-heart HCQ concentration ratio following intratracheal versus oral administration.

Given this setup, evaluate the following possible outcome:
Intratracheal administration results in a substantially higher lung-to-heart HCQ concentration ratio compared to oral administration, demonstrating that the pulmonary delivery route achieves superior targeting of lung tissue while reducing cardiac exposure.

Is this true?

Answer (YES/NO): YES